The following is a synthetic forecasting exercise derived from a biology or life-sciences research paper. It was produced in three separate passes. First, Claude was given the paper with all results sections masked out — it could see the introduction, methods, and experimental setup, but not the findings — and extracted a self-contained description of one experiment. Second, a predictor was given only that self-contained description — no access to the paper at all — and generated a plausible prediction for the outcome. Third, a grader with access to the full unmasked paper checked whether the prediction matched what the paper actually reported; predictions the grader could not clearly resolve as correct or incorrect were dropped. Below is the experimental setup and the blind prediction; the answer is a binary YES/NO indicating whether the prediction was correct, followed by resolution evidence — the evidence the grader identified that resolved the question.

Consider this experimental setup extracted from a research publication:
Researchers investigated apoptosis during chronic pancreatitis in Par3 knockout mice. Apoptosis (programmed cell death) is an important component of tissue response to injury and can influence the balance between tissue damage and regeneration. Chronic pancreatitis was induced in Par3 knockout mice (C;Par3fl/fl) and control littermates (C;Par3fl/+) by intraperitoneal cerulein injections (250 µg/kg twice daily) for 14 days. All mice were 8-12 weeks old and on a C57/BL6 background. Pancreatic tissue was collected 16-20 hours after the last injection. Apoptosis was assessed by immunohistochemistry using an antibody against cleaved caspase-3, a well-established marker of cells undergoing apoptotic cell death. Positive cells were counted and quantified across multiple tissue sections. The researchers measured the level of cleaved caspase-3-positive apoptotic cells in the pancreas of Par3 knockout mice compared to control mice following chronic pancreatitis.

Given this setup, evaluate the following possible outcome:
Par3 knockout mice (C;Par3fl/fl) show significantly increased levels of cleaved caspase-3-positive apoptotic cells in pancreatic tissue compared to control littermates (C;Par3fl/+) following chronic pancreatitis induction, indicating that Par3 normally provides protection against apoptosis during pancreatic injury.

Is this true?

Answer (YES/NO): YES